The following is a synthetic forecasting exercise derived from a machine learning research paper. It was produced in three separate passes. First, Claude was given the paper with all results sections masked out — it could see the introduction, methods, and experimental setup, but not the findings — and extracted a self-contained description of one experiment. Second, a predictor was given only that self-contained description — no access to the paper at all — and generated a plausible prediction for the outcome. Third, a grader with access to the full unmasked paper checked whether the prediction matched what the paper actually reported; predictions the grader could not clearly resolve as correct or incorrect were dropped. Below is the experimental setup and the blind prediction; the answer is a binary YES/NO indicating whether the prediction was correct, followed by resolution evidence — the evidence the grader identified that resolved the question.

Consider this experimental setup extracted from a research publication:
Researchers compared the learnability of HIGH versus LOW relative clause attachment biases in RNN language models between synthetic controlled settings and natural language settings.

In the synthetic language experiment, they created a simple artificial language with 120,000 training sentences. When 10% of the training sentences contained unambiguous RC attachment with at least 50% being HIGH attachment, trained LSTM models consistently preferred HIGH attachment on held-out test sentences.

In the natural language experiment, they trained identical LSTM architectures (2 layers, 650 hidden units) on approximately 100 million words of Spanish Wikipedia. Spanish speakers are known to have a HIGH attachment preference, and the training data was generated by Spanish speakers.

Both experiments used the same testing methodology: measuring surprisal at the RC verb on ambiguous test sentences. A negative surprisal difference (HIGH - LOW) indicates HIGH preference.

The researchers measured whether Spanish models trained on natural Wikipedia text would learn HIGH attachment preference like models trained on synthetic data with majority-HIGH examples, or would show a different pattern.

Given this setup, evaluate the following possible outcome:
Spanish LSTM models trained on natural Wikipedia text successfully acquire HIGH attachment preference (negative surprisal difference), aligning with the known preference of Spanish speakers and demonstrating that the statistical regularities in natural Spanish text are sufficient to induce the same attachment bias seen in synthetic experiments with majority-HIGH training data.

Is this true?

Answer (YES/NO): NO